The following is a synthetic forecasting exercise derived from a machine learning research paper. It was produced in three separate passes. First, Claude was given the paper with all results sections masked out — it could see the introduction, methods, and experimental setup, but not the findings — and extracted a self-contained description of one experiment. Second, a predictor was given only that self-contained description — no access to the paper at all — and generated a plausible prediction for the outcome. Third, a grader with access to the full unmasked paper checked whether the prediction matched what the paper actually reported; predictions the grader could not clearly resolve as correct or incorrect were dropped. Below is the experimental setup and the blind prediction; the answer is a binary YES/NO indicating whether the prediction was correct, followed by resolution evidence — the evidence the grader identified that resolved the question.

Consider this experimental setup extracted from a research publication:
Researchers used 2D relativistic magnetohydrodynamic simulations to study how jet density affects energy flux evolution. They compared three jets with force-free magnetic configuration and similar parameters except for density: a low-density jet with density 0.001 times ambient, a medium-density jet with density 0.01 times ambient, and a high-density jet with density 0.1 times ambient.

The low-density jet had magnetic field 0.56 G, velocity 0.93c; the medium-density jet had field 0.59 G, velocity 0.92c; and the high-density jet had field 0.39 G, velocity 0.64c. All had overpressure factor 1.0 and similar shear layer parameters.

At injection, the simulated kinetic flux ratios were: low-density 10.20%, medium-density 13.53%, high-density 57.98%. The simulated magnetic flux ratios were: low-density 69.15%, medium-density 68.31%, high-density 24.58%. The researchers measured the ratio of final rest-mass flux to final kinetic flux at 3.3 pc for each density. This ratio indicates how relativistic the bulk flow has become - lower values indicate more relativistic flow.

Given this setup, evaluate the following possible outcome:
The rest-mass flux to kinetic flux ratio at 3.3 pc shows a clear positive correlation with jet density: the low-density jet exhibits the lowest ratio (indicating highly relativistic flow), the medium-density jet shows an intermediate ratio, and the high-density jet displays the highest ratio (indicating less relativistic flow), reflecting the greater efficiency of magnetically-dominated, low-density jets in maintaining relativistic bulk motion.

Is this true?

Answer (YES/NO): NO